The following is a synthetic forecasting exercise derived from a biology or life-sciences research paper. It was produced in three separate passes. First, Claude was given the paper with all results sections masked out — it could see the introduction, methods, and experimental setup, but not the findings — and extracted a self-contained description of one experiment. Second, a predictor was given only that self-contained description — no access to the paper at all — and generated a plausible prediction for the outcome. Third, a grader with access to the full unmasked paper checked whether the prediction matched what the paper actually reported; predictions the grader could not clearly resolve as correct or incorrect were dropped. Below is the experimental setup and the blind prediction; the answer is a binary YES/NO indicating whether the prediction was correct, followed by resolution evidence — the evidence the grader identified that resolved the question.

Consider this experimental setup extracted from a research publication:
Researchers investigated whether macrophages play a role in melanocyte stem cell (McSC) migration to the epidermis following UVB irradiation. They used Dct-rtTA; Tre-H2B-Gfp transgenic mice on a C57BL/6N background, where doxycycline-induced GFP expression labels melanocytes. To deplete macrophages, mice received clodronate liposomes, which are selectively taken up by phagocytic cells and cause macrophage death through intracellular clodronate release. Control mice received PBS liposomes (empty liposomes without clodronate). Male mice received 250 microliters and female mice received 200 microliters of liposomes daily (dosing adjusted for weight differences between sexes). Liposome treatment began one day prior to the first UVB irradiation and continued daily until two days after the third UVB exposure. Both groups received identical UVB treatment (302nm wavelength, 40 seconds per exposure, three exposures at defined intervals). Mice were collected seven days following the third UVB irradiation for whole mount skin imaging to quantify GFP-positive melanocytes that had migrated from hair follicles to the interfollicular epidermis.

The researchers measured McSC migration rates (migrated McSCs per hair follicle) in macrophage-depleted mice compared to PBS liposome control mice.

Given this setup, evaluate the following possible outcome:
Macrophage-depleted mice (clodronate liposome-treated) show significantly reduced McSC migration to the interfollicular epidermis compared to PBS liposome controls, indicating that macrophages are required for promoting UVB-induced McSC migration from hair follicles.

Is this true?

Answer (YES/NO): YES